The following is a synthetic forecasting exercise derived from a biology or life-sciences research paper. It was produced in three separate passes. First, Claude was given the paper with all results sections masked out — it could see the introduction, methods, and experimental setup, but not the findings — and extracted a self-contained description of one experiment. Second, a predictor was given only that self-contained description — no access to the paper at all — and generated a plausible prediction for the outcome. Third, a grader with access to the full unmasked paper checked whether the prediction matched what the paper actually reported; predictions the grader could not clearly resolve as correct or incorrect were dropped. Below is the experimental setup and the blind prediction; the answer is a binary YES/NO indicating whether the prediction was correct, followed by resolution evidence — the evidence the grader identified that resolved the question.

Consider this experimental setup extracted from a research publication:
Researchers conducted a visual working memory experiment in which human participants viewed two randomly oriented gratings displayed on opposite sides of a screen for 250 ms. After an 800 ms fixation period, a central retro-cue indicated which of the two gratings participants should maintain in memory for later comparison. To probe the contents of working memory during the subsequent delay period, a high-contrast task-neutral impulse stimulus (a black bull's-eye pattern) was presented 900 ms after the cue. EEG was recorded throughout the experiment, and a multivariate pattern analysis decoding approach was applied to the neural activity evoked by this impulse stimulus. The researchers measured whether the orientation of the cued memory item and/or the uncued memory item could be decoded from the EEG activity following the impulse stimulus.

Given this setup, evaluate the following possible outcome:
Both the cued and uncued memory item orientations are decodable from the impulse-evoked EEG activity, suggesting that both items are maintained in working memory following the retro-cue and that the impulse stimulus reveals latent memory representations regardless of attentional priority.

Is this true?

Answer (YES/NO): NO